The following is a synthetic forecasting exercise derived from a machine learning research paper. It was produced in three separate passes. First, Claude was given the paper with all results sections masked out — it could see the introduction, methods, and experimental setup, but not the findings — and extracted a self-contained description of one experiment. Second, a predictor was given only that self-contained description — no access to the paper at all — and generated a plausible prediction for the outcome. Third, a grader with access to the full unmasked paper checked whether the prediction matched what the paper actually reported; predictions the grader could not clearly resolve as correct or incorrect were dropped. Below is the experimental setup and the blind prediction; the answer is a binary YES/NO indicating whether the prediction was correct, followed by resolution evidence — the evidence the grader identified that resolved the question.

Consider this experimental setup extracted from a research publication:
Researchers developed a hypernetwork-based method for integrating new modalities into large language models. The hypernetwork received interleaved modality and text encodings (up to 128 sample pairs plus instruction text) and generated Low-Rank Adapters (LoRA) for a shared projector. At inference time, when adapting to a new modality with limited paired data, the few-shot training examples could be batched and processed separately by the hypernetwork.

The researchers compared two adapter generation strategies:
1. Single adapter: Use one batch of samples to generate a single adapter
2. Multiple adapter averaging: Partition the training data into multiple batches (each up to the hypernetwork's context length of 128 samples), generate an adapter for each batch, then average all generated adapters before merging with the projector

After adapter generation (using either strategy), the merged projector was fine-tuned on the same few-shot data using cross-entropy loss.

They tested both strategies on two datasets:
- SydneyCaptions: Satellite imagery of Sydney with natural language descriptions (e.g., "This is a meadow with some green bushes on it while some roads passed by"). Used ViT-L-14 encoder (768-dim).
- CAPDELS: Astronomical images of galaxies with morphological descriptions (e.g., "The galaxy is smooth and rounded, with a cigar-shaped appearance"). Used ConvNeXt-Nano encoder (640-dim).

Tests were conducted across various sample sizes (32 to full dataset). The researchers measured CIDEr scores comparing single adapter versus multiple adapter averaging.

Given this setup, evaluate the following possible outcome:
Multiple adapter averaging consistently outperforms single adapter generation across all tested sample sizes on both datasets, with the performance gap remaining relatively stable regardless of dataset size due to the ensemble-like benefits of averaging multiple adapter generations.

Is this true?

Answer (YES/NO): NO